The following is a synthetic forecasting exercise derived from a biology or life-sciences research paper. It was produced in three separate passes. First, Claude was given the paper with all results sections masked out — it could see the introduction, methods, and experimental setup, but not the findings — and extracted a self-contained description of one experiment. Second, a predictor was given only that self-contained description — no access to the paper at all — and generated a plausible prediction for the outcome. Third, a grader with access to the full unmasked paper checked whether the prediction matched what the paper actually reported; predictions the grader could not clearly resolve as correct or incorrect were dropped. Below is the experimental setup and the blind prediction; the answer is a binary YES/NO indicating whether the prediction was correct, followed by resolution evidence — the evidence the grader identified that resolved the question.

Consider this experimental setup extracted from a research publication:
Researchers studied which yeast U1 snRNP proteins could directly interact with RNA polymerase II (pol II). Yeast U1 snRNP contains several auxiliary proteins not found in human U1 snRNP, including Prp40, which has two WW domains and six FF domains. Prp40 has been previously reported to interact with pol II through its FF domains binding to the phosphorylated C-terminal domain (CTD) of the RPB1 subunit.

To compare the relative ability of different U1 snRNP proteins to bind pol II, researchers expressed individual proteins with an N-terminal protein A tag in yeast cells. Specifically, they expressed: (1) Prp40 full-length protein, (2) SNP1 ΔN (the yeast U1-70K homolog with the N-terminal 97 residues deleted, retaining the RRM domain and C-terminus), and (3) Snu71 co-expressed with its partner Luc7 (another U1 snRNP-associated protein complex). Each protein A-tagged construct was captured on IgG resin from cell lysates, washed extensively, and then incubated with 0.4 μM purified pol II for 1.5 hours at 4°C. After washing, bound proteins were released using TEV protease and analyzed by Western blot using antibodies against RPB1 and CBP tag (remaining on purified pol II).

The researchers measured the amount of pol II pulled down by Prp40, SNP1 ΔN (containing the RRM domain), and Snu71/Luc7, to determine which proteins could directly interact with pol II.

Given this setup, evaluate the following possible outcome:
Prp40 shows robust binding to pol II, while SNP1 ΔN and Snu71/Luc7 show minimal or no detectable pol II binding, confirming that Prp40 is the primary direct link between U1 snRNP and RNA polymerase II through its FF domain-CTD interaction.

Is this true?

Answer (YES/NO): NO